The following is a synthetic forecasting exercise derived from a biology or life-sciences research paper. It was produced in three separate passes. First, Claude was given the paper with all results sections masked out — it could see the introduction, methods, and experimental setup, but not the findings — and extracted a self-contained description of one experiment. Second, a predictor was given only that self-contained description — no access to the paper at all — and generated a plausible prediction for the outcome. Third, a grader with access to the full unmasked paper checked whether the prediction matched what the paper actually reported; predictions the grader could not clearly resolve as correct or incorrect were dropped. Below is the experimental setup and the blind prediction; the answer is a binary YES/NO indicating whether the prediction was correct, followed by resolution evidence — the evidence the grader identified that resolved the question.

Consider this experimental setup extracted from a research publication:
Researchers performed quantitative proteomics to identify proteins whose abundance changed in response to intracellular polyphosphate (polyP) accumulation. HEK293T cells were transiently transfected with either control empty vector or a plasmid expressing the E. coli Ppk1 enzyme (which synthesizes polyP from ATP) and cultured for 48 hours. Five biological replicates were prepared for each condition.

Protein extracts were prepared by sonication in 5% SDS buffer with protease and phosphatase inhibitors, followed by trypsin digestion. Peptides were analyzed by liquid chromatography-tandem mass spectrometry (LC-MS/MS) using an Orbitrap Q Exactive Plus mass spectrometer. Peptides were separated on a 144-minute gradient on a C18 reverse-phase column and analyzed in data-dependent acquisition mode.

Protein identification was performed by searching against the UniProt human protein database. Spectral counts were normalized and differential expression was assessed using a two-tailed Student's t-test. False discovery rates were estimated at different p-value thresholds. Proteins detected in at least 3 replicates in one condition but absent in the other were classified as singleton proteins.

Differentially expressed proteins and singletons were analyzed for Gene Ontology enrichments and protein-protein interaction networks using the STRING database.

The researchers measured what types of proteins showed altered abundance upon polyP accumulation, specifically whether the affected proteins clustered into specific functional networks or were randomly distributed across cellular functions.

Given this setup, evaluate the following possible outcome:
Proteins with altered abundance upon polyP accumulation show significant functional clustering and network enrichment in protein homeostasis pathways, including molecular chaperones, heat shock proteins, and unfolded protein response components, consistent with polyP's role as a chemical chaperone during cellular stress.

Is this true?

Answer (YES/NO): NO